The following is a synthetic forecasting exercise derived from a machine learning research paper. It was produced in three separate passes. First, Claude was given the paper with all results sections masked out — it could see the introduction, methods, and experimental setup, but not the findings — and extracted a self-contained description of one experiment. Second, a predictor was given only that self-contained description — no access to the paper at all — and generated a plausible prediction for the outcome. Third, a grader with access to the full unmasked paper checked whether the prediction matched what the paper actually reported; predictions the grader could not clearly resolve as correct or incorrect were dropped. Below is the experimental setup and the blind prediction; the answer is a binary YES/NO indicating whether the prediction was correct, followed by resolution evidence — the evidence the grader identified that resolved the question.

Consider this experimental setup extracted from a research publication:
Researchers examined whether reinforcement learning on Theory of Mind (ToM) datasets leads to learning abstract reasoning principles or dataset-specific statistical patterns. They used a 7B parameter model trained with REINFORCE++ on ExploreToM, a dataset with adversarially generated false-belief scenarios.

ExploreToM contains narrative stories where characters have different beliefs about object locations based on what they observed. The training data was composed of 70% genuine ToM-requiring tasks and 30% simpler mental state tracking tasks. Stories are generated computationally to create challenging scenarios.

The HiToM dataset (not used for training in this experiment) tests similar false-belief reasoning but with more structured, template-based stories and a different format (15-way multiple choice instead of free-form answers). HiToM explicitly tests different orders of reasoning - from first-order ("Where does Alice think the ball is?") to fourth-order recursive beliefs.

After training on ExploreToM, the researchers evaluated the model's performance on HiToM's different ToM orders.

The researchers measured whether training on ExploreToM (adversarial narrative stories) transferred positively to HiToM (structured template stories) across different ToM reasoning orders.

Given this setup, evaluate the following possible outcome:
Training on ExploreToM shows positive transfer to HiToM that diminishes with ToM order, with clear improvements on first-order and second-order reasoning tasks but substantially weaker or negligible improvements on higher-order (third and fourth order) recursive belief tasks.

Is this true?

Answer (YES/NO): NO